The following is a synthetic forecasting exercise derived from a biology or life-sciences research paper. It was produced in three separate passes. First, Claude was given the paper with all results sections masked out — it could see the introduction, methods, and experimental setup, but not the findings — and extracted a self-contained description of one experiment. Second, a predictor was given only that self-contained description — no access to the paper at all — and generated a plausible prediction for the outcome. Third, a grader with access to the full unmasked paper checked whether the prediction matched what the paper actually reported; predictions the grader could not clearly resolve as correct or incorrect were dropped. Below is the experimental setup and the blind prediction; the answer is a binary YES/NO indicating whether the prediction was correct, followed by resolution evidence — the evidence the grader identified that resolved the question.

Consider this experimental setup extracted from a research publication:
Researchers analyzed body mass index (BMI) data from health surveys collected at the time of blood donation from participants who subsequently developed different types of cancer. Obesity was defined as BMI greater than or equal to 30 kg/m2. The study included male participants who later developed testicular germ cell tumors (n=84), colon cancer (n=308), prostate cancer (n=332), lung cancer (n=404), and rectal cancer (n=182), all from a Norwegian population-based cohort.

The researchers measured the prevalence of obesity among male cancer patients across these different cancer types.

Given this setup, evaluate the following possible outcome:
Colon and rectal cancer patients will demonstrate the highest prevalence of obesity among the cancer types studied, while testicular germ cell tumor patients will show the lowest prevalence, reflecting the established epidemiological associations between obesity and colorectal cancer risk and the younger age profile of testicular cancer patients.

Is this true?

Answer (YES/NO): NO